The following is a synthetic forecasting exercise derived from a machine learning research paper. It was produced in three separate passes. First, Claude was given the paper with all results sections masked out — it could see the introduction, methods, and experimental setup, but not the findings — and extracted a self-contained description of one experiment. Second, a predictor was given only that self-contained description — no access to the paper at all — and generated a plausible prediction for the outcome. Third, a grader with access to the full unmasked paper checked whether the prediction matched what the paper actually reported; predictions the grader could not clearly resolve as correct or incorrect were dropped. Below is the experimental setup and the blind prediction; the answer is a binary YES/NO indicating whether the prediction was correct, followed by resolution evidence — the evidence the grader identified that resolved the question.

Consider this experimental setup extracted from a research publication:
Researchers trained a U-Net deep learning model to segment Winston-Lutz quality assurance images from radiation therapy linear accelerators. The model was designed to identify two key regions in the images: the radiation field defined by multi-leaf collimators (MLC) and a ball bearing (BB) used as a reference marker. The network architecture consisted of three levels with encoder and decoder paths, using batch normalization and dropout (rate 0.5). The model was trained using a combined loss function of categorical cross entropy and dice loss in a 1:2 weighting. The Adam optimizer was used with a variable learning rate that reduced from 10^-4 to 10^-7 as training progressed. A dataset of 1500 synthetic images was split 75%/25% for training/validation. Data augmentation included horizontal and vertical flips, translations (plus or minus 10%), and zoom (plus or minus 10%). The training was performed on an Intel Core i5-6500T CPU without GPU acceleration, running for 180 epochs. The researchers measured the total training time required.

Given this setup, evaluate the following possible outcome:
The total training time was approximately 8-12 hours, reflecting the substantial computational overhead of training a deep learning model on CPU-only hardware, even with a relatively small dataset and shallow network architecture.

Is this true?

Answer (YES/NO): NO